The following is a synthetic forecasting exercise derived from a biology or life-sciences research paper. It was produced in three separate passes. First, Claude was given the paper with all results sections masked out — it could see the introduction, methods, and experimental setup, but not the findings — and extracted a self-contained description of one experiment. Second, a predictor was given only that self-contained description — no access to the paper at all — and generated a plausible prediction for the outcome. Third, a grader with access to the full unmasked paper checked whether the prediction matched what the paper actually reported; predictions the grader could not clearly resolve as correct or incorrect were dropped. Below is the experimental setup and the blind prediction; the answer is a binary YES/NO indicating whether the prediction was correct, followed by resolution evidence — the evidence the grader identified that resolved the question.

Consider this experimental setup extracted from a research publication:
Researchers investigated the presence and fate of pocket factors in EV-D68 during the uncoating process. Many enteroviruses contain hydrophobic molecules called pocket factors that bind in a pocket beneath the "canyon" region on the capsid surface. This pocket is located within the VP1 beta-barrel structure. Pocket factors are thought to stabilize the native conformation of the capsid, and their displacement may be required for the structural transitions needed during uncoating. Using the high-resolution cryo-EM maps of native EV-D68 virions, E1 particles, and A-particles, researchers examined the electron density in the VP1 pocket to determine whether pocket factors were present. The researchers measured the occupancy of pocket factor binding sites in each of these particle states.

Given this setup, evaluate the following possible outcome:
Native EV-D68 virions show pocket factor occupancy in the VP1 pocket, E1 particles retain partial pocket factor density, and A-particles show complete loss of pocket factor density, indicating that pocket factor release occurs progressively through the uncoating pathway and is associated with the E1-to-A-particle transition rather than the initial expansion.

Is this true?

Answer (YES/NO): NO